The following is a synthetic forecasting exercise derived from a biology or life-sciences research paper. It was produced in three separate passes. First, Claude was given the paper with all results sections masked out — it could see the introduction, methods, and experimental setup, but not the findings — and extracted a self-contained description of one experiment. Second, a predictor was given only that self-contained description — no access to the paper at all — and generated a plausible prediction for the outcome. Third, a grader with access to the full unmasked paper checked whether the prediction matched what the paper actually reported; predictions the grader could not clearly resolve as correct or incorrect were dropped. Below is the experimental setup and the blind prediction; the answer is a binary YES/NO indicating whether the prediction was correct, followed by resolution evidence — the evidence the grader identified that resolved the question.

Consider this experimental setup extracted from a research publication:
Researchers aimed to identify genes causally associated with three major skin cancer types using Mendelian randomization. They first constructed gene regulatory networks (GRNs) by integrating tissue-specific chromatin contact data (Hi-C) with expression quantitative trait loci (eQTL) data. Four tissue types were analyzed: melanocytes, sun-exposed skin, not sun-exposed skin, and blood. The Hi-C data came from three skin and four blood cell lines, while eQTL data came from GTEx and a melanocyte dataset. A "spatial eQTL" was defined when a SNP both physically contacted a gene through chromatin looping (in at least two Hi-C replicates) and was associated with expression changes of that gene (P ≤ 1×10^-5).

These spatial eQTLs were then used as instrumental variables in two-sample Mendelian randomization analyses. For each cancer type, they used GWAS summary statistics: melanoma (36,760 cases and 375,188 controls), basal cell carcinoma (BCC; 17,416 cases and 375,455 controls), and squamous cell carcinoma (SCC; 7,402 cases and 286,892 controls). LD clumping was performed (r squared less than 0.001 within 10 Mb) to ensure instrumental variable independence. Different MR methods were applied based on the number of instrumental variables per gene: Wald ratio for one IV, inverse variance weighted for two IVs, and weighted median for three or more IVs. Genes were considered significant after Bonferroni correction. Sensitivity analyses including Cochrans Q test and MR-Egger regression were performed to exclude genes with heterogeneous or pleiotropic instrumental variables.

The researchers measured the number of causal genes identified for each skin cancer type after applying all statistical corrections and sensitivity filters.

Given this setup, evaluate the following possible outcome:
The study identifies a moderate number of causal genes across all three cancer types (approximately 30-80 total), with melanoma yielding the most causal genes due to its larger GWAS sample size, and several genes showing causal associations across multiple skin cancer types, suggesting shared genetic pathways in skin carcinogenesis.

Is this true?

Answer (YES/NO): NO